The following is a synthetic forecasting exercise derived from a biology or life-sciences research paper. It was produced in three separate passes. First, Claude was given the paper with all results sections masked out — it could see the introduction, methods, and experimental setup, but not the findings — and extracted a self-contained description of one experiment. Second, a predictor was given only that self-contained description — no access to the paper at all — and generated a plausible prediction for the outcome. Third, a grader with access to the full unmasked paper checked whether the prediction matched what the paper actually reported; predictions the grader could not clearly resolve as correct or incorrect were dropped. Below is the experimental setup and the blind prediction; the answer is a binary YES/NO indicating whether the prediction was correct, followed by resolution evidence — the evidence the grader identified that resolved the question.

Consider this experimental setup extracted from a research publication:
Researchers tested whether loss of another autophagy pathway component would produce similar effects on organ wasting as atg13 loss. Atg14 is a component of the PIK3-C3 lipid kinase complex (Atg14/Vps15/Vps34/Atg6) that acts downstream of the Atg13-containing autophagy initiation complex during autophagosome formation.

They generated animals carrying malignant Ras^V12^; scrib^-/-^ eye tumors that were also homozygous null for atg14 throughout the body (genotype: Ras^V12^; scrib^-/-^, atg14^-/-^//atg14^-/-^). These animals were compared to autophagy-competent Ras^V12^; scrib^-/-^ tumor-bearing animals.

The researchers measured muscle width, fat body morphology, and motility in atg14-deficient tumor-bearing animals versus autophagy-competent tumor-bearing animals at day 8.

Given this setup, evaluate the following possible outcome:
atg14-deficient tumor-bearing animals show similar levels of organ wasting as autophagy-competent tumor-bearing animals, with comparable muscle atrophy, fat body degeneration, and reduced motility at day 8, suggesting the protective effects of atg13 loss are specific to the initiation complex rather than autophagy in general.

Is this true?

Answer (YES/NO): NO